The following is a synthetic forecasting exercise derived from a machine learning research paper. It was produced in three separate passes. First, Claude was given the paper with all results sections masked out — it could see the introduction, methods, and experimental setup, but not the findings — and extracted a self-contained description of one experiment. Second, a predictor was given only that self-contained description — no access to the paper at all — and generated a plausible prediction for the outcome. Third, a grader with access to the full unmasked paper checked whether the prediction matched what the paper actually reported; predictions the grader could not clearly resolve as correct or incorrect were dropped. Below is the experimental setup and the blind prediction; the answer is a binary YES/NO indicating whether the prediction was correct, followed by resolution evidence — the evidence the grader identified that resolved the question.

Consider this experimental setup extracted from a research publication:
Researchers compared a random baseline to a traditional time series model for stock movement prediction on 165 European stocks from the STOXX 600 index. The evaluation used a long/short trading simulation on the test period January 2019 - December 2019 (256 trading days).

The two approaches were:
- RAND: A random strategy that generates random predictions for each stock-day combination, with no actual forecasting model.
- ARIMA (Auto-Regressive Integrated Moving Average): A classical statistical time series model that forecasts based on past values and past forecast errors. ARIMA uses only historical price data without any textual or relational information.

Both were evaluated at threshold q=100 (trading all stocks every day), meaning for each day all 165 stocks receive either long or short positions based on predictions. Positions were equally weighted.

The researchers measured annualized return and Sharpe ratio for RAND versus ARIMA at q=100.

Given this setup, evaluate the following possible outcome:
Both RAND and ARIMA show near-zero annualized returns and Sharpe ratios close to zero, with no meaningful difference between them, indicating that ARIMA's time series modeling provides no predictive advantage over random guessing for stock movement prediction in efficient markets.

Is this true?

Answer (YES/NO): NO